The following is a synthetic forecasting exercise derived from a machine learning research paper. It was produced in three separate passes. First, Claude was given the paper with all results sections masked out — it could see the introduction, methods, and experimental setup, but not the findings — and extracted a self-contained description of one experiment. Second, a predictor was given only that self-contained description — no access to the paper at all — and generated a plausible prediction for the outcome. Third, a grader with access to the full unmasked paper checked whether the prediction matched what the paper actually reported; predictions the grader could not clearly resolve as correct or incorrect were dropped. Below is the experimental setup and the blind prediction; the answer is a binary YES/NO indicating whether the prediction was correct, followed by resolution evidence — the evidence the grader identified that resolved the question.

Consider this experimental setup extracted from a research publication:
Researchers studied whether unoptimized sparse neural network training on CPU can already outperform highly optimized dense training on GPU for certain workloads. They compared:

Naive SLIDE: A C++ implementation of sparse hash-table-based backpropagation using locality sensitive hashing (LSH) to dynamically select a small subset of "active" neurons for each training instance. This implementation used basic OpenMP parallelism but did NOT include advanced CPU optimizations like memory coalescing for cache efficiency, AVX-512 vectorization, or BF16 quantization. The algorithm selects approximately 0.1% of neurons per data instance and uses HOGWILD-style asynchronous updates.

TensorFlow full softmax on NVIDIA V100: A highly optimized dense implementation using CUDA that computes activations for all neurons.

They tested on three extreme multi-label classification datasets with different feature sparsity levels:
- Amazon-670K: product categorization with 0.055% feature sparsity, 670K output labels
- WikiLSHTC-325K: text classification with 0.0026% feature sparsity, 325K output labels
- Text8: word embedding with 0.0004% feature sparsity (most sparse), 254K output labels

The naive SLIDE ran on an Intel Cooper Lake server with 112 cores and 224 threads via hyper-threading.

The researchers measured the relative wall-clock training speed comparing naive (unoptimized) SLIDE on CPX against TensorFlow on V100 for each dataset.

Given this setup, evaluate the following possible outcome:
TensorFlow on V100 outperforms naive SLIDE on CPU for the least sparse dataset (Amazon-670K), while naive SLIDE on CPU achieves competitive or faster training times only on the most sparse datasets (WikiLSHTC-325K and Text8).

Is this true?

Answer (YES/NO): NO